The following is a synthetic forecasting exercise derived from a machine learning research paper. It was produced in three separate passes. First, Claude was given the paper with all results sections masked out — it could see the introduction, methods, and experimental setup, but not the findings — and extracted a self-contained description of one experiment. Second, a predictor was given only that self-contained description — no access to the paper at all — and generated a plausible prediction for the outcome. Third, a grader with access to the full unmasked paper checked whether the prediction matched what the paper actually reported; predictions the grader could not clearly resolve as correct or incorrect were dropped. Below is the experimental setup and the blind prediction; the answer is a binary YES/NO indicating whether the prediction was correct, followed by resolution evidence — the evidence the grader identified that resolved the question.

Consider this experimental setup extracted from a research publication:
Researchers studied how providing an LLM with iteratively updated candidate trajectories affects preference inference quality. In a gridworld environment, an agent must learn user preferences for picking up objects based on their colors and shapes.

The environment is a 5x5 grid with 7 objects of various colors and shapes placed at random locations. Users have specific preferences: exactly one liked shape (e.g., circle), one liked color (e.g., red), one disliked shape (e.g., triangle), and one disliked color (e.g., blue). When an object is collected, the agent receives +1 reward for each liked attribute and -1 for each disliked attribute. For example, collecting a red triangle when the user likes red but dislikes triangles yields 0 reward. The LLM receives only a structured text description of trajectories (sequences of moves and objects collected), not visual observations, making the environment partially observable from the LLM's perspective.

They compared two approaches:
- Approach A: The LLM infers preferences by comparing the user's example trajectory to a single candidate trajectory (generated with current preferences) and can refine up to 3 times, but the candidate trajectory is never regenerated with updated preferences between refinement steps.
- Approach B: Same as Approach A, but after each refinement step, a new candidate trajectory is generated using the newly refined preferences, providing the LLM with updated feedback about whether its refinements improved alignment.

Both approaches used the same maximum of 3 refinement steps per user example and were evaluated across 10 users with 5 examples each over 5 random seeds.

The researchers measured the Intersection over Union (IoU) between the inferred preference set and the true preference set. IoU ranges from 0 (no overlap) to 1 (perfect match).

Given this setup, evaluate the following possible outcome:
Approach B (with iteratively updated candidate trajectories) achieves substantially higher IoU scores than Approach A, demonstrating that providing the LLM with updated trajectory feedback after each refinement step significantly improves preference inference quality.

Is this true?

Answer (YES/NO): NO